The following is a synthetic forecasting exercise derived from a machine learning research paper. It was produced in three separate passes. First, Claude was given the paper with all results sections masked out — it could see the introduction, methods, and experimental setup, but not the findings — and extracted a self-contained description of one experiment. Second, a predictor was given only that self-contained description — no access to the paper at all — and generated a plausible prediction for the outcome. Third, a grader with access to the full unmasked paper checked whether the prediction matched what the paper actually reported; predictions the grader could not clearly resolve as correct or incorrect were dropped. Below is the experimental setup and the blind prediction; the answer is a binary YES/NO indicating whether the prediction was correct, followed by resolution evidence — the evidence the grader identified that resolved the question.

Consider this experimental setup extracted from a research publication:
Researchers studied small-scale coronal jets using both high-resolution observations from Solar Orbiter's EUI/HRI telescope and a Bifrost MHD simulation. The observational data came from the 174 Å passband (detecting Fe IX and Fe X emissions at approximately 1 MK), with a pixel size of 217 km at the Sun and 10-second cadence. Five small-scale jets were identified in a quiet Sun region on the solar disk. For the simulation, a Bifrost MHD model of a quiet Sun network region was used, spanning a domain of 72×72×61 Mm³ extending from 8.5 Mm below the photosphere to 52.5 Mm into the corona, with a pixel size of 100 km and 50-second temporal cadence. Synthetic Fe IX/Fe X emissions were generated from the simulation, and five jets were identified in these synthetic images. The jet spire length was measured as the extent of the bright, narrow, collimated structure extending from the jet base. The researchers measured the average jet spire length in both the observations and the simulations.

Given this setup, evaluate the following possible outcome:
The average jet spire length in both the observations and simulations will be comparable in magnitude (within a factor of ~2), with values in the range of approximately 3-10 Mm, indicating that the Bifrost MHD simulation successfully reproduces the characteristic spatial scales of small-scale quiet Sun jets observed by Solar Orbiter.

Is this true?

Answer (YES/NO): YES